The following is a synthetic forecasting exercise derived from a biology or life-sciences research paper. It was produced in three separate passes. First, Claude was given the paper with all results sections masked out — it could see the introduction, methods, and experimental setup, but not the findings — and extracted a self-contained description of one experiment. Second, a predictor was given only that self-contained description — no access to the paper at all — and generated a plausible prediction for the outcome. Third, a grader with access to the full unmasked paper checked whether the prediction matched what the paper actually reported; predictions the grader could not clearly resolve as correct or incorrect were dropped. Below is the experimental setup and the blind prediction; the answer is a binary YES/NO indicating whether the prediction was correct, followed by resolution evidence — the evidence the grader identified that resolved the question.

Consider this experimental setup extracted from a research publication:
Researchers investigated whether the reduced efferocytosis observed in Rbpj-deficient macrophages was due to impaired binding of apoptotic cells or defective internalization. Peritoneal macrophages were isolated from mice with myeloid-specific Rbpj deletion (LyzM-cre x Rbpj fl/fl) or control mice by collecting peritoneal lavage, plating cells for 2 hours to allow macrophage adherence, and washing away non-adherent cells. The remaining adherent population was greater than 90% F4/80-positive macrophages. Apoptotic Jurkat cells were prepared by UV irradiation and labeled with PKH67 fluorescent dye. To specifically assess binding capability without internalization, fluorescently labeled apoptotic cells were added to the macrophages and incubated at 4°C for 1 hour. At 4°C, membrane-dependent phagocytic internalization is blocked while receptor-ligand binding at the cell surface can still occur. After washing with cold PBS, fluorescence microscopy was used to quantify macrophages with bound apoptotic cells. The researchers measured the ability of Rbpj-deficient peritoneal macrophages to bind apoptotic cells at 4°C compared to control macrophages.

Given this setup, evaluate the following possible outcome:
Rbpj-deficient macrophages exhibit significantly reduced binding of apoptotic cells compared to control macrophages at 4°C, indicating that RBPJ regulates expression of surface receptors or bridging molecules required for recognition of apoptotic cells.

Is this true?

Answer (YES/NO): YES